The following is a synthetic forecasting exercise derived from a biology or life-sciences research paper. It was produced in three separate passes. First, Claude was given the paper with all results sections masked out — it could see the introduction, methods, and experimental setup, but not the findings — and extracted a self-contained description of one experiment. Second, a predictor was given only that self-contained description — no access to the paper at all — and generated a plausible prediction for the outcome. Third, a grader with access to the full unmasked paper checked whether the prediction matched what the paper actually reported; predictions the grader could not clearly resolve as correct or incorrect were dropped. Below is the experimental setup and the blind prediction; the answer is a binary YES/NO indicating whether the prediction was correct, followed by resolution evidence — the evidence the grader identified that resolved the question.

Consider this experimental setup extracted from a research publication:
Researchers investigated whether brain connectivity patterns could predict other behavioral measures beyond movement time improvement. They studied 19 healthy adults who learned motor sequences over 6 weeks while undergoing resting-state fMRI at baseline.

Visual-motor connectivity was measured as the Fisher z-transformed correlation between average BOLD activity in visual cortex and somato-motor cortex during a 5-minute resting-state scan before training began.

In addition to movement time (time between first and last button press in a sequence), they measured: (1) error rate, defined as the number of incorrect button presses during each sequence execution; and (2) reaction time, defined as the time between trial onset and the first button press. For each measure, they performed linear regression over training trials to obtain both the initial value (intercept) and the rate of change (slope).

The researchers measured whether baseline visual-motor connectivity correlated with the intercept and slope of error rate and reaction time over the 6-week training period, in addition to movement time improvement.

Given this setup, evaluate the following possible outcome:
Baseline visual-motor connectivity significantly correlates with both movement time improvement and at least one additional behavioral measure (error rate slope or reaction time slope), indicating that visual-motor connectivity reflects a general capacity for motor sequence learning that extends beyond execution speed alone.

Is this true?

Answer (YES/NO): NO